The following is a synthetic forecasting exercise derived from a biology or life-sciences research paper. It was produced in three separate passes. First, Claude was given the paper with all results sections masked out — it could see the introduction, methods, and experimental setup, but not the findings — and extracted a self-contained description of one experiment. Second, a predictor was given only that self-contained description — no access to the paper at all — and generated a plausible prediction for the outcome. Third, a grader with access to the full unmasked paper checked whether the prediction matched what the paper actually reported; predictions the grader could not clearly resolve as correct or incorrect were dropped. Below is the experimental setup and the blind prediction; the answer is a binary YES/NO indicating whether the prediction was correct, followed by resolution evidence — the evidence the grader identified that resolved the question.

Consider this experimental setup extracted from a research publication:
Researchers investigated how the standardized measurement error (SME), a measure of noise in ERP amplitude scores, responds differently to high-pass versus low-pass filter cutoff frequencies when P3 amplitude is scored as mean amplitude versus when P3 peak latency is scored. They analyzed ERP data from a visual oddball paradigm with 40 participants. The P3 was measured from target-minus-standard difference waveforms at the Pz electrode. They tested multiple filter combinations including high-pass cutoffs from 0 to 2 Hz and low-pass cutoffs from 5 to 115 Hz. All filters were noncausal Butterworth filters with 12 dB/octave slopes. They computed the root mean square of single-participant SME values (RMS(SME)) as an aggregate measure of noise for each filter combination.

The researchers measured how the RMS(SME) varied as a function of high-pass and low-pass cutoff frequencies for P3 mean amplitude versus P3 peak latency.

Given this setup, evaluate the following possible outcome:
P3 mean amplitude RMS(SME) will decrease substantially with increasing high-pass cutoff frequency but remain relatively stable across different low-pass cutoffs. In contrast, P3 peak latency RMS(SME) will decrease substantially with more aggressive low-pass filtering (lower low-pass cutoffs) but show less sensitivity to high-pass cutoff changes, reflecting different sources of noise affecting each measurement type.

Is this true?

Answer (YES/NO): YES